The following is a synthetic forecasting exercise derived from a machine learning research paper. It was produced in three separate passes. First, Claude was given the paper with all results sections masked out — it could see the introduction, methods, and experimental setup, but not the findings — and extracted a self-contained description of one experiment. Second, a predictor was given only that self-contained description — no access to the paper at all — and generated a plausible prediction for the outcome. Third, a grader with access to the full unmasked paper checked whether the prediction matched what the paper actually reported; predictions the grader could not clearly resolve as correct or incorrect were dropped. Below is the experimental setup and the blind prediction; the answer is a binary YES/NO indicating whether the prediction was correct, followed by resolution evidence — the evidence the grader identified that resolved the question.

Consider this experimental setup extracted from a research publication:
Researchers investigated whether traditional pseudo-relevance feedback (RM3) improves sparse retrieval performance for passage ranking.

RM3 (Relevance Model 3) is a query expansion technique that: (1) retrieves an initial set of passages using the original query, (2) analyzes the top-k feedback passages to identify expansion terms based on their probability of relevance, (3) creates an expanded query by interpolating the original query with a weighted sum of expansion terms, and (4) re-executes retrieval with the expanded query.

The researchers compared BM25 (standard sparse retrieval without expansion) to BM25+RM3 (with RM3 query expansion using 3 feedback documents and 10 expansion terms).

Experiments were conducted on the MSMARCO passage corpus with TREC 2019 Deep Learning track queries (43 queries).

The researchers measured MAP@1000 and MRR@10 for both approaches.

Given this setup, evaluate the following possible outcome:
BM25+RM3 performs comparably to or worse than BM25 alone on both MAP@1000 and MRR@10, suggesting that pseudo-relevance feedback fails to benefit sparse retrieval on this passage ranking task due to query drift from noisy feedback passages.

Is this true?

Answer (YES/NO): NO